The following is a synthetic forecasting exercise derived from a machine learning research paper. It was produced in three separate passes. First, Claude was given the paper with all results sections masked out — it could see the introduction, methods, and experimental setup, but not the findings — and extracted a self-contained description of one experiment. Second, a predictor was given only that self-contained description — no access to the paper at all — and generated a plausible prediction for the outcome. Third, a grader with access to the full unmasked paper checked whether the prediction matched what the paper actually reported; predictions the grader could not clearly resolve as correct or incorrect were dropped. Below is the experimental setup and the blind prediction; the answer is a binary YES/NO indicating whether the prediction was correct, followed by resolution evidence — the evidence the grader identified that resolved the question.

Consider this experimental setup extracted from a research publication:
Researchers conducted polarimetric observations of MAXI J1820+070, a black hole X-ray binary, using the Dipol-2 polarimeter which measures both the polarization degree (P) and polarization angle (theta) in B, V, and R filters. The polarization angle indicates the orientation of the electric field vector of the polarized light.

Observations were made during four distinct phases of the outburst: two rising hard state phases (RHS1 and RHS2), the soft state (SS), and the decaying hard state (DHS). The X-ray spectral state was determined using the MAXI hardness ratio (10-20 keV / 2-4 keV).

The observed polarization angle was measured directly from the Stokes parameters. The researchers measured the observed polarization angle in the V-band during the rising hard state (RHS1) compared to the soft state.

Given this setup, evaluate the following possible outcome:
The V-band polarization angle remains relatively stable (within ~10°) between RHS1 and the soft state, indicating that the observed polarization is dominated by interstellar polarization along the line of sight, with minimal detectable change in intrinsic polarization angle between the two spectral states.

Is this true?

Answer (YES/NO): NO